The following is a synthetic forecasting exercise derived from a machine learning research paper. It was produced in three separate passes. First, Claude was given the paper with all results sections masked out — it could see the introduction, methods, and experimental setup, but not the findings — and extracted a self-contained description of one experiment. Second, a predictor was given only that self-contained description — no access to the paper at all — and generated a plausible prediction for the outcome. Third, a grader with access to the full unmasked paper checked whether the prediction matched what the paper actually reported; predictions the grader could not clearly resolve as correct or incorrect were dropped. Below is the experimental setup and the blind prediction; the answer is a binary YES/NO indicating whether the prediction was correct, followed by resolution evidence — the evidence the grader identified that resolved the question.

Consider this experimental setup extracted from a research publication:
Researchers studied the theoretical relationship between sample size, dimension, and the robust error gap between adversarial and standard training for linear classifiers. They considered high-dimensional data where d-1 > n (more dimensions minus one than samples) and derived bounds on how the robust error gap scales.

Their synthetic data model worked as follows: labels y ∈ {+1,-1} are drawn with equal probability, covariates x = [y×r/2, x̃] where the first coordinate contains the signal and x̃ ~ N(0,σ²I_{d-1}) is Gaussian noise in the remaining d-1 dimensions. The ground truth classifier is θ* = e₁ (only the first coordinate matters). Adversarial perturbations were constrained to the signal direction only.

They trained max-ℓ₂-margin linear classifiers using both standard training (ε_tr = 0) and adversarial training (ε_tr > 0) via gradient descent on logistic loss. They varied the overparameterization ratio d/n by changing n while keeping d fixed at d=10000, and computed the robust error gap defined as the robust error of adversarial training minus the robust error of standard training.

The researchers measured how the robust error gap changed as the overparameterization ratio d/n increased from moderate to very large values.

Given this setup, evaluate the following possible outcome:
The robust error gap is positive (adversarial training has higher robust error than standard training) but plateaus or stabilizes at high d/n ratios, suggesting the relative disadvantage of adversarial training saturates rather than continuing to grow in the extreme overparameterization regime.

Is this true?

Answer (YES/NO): NO